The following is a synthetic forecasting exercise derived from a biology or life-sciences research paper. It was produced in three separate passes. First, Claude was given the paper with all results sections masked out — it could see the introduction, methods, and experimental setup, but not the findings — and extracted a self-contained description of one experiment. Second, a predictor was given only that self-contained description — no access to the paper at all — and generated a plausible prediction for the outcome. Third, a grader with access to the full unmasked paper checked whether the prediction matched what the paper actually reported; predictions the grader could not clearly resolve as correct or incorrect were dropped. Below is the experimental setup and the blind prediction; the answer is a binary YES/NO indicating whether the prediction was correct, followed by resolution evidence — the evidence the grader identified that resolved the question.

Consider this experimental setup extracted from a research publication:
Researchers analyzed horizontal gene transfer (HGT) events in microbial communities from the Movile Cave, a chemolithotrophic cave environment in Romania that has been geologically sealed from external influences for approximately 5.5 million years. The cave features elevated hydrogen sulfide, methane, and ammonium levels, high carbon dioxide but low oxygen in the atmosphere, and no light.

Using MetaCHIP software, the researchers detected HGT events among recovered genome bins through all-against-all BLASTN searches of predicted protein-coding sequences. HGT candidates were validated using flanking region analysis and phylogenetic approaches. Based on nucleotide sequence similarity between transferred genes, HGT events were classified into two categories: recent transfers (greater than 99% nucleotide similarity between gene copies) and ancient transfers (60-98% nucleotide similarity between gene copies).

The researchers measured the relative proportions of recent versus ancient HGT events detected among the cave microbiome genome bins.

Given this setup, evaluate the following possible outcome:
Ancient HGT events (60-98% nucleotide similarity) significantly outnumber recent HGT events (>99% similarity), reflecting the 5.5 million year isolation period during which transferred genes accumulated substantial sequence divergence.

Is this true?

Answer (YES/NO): YES